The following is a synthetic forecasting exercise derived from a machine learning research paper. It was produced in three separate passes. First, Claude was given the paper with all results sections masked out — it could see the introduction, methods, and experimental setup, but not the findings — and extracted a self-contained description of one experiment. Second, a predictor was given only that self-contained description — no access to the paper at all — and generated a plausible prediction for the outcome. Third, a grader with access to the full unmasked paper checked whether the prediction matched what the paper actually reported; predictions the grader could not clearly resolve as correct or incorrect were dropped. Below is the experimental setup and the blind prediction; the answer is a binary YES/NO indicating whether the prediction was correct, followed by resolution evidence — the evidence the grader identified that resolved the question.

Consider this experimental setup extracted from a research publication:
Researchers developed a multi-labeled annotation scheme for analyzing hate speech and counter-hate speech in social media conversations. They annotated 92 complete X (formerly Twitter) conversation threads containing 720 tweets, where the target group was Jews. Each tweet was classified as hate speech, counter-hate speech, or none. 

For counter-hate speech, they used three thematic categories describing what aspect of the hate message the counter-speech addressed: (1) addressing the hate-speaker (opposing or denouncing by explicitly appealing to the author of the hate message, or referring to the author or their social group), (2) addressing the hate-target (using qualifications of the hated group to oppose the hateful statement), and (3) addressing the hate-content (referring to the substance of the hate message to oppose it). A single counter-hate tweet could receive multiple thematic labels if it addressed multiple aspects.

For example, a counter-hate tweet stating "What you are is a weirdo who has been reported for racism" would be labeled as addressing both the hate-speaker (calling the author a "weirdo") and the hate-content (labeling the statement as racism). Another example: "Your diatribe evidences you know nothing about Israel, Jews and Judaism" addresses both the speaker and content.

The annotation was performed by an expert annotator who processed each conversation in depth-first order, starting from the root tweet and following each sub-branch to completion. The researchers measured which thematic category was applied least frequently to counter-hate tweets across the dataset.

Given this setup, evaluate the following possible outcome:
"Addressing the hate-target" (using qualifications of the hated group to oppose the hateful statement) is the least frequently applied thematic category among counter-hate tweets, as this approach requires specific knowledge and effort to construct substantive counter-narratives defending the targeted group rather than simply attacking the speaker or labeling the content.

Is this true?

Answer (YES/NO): YES